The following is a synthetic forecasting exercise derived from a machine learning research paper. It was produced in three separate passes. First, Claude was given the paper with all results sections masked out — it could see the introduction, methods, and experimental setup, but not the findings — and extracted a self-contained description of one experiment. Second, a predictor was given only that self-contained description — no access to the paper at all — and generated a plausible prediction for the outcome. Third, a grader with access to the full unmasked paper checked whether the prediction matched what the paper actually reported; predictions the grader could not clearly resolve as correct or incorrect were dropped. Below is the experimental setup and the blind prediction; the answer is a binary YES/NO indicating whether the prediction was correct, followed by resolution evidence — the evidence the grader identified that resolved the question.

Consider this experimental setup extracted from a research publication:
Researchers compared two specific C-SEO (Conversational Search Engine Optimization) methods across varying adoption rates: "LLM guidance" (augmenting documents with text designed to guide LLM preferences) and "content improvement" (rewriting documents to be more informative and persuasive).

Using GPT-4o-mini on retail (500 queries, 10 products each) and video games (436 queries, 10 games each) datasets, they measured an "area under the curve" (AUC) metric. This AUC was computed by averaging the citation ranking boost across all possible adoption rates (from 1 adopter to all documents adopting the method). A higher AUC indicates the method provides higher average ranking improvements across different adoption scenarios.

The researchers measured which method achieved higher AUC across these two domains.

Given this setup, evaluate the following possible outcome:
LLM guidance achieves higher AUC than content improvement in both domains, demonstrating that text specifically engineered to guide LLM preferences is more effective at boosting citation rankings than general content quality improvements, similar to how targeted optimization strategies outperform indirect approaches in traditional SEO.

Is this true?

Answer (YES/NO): YES